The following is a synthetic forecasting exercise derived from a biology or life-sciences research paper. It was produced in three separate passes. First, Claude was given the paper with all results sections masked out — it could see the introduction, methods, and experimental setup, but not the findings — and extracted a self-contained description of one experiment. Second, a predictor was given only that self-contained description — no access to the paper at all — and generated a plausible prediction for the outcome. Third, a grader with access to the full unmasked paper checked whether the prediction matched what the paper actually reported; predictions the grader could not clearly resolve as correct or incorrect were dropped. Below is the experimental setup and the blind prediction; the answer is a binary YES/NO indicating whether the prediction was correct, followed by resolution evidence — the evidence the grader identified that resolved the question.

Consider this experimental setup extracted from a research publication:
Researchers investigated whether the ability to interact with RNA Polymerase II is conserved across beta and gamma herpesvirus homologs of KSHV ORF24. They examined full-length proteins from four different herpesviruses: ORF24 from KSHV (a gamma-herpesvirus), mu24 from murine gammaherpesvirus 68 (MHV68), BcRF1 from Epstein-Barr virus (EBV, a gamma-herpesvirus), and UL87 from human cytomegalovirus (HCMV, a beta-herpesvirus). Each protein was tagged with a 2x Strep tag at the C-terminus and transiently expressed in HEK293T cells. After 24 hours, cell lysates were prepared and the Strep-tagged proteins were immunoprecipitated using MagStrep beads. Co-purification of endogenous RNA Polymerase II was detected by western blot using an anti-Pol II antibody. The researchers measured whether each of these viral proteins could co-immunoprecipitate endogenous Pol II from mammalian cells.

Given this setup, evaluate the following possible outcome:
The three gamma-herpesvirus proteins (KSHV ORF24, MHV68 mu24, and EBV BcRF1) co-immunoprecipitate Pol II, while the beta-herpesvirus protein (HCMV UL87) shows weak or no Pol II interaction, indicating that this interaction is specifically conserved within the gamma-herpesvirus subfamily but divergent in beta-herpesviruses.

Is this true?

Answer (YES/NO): NO